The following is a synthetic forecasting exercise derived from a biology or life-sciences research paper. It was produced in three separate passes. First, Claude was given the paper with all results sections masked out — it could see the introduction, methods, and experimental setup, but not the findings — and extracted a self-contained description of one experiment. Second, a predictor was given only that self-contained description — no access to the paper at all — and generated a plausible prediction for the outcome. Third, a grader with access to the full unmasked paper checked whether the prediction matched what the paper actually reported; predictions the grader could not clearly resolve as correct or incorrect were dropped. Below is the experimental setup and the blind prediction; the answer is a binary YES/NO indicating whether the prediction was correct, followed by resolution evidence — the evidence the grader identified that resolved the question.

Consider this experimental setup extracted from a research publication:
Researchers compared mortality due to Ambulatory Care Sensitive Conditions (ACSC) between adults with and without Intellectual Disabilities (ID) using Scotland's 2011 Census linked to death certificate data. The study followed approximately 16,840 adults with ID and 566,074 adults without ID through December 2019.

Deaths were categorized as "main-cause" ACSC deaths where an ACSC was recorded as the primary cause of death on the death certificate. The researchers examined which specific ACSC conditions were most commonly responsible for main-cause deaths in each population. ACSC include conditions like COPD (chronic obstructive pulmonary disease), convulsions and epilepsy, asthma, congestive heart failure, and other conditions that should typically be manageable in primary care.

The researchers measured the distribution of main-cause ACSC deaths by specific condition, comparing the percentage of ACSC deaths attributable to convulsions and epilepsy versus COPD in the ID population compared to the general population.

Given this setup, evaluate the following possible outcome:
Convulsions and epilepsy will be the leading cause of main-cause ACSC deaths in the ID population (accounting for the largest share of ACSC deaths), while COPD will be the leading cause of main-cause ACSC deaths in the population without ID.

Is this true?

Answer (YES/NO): YES